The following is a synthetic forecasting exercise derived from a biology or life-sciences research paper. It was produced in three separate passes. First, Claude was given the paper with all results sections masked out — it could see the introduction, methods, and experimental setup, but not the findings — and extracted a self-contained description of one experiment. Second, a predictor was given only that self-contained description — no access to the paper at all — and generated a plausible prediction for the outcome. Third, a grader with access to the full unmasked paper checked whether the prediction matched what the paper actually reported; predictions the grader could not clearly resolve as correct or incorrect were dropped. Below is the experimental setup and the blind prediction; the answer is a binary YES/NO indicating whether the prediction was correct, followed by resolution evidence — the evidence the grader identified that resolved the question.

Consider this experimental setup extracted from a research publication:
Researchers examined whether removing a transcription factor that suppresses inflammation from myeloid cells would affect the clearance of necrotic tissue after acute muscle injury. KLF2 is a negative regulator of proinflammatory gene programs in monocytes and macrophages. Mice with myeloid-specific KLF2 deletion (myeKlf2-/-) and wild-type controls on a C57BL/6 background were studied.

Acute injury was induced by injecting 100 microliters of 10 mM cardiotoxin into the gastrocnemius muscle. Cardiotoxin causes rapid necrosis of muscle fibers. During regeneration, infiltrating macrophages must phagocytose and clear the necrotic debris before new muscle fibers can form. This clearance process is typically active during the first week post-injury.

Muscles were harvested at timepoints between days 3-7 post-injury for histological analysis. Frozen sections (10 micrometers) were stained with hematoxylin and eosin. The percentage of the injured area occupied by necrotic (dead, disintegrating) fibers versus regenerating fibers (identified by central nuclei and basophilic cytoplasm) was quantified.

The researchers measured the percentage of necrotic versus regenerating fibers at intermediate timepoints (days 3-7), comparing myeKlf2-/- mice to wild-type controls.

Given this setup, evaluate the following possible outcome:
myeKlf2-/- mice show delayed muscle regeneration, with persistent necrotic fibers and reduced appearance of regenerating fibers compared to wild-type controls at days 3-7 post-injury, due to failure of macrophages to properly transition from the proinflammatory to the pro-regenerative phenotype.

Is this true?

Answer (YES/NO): NO